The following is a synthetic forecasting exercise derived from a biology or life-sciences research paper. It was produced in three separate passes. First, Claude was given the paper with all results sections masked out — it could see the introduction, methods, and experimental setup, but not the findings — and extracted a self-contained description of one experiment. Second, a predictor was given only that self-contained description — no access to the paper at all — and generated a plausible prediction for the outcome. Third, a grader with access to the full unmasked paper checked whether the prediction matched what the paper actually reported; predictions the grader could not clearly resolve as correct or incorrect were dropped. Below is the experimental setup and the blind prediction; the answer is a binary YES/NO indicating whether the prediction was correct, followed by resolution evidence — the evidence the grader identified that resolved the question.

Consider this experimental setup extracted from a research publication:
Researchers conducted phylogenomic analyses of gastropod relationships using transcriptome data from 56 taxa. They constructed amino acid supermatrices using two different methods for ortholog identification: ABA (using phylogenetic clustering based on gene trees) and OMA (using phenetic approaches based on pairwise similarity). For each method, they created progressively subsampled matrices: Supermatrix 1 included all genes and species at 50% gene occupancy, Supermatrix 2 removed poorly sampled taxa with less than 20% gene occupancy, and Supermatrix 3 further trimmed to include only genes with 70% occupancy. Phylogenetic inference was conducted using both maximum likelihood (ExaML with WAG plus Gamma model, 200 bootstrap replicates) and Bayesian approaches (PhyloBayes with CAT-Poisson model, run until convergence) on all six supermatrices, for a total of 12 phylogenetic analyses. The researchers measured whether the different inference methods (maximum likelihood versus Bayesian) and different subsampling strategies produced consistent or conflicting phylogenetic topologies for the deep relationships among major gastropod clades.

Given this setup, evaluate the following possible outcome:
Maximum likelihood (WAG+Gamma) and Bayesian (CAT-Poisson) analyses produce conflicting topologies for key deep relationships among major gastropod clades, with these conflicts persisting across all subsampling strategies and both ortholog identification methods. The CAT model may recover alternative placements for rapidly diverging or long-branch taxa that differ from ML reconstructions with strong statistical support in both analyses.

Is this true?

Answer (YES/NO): NO